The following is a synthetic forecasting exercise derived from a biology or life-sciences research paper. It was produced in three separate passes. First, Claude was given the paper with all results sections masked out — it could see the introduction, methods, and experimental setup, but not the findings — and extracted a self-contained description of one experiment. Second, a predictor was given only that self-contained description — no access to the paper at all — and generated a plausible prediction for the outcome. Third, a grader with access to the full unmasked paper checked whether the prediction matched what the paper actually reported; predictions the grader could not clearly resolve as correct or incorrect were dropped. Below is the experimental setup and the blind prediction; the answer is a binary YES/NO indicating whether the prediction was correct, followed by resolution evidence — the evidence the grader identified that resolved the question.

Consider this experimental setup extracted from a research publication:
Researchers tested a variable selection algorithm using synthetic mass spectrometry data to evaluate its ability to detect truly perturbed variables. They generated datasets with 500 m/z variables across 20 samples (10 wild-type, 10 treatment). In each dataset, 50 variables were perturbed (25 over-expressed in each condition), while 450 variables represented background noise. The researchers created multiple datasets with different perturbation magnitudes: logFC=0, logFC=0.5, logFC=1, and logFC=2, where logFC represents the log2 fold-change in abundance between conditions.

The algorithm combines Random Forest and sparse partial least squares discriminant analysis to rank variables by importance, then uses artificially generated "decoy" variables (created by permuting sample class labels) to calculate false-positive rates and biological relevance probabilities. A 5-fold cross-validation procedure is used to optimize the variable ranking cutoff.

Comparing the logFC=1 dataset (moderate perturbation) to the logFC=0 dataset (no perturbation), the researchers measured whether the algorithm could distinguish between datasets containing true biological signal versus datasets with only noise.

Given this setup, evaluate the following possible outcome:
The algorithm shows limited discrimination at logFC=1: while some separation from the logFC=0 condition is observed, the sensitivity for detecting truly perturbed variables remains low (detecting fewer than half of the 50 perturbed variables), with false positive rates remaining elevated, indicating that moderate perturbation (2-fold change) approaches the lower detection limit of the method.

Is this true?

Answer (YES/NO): NO